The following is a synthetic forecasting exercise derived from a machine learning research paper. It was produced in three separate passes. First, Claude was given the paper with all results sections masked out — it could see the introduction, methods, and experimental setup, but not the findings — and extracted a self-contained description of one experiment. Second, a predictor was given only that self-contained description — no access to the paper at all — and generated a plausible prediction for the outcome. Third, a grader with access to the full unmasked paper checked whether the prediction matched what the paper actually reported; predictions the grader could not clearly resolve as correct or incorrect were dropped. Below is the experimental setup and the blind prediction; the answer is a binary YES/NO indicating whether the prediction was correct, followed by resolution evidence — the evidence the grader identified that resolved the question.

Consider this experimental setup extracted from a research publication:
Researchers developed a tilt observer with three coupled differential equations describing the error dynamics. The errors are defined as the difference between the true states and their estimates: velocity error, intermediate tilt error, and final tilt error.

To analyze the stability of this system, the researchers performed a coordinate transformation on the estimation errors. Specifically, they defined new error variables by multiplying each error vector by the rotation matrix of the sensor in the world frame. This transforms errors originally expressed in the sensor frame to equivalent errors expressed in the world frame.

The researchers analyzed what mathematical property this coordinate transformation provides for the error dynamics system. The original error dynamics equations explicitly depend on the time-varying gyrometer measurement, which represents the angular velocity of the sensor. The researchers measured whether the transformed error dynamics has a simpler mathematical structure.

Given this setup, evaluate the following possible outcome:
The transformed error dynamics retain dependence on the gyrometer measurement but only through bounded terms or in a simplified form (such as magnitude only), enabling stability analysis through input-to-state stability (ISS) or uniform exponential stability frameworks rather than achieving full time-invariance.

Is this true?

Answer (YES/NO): NO